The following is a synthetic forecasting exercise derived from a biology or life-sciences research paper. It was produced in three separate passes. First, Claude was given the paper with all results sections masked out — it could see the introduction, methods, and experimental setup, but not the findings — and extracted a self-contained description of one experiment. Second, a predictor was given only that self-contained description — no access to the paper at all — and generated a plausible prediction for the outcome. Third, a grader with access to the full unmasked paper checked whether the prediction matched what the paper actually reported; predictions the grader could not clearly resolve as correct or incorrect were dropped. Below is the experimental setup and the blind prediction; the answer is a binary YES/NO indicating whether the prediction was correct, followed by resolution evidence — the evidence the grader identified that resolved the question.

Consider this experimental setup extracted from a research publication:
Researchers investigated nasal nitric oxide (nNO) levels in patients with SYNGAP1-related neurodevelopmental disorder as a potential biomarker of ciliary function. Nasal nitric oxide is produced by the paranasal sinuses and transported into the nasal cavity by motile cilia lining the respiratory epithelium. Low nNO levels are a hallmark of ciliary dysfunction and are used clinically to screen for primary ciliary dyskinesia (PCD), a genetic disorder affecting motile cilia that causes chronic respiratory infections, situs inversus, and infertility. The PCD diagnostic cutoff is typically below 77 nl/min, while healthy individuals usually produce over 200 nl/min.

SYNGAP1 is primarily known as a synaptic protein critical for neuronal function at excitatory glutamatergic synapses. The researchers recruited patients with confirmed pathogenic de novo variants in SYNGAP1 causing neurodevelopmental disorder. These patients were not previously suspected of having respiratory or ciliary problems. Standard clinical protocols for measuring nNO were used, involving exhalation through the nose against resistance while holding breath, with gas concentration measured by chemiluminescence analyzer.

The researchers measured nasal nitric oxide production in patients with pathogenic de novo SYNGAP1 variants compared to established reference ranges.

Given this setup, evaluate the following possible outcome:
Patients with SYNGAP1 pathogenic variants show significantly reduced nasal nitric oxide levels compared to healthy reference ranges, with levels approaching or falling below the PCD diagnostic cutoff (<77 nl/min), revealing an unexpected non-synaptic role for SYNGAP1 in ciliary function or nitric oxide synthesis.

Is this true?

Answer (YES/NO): YES